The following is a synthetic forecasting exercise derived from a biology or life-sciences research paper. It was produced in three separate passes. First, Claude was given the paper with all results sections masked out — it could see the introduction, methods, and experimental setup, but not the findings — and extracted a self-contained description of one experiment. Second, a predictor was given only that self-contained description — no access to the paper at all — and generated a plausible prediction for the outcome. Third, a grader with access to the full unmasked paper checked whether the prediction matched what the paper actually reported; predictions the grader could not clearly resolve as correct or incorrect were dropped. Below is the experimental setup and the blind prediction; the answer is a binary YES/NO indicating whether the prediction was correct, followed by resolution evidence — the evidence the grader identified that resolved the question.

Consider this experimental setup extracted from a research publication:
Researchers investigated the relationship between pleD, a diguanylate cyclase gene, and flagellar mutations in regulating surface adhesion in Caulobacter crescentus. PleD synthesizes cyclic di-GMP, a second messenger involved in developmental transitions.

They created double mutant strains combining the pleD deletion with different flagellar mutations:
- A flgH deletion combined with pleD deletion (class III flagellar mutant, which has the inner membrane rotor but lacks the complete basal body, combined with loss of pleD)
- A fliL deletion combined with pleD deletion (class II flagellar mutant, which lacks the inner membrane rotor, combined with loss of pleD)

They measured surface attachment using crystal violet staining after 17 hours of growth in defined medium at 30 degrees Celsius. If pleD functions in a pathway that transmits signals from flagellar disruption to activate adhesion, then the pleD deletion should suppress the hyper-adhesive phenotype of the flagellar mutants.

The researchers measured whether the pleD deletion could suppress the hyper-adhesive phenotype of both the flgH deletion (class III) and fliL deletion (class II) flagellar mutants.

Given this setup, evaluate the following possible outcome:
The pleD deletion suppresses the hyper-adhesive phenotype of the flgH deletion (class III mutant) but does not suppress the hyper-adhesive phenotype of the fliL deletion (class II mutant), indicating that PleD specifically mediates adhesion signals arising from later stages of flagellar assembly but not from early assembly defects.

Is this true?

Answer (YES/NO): NO